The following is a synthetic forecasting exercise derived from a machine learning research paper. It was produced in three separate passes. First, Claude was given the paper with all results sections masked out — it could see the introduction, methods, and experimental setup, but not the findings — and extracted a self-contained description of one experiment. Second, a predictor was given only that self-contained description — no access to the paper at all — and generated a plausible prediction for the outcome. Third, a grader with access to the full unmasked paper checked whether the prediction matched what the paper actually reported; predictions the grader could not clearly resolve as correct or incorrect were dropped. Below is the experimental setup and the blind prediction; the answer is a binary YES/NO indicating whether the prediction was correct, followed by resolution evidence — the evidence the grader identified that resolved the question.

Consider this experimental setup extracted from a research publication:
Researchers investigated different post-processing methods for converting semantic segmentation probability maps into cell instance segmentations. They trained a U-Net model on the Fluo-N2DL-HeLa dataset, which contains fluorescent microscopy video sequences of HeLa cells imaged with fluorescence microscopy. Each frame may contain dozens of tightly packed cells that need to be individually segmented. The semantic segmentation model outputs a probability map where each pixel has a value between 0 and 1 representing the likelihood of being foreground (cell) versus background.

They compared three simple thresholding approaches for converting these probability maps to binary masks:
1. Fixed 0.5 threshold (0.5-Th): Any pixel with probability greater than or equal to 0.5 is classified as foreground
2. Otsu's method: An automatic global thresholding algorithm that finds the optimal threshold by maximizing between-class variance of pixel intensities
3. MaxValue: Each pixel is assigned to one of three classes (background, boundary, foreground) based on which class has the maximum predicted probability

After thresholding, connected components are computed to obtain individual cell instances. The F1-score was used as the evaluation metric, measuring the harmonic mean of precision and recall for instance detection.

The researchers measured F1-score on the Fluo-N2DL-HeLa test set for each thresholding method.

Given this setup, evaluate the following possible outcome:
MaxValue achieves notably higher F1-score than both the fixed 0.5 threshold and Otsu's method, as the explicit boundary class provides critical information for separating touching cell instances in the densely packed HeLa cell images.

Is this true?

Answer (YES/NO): NO